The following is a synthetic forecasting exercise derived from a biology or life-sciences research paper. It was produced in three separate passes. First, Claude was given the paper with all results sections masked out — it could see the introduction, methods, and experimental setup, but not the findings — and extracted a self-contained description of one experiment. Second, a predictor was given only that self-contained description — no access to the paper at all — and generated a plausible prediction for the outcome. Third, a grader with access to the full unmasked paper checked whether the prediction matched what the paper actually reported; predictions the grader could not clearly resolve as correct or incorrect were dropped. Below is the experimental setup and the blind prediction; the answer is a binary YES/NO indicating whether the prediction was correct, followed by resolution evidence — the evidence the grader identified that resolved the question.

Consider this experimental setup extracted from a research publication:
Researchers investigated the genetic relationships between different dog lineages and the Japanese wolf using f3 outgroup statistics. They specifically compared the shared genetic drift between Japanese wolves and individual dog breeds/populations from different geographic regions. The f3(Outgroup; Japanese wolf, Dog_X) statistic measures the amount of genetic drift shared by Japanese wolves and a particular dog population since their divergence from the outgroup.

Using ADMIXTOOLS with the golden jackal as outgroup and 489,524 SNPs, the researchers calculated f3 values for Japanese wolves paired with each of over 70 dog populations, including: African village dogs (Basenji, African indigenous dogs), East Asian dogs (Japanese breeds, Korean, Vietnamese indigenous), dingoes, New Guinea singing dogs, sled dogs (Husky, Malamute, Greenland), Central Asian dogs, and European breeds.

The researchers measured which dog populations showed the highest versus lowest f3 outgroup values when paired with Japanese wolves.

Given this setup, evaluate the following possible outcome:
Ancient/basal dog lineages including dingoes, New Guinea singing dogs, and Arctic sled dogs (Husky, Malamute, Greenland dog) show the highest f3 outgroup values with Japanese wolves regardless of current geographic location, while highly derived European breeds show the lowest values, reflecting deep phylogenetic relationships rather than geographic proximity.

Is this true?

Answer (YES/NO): NO